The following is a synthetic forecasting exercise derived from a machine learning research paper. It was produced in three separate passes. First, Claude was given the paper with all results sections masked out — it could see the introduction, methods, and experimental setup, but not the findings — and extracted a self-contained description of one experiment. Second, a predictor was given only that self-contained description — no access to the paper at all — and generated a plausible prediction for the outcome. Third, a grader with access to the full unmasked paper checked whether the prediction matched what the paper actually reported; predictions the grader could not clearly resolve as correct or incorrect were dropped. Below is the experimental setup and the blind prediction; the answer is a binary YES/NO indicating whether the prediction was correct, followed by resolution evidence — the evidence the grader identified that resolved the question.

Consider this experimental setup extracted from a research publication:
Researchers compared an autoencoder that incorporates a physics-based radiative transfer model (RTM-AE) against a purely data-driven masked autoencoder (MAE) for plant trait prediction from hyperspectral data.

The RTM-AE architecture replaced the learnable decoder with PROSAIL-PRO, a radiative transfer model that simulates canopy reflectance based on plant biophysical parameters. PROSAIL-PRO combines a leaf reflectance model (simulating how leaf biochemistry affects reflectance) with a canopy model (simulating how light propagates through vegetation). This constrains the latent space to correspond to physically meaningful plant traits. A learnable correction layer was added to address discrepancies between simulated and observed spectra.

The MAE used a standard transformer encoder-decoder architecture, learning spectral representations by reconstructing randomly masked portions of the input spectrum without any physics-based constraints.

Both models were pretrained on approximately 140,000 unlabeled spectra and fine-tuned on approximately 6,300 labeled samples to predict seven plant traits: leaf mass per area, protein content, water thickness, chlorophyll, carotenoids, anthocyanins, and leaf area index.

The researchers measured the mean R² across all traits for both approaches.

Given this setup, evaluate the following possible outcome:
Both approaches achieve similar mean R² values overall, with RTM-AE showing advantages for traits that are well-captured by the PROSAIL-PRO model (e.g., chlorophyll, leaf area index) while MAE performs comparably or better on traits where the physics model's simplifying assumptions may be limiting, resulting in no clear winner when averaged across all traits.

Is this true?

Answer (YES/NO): NO